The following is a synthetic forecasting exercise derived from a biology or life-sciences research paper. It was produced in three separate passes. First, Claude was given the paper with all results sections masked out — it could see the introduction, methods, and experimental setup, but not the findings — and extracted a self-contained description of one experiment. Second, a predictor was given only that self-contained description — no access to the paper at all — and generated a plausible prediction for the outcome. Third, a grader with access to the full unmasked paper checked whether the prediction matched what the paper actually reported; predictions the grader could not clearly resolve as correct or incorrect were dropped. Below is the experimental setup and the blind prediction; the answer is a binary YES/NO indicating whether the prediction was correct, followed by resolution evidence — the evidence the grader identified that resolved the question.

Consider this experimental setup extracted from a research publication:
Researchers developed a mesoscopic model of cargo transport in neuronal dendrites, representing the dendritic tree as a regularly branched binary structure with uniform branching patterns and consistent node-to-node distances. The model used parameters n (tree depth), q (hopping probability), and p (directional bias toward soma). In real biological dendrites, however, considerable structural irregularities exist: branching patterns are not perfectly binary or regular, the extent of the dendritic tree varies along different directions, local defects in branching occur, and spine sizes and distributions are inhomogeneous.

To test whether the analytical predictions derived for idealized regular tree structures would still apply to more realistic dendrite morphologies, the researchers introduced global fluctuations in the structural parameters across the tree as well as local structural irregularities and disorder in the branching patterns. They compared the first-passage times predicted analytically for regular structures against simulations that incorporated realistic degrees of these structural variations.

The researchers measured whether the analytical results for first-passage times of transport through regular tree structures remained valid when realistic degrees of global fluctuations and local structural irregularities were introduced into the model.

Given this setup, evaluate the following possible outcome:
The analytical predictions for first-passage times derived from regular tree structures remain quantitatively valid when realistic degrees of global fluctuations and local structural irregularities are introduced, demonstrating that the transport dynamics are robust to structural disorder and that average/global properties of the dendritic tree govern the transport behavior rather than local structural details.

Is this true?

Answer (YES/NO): YES